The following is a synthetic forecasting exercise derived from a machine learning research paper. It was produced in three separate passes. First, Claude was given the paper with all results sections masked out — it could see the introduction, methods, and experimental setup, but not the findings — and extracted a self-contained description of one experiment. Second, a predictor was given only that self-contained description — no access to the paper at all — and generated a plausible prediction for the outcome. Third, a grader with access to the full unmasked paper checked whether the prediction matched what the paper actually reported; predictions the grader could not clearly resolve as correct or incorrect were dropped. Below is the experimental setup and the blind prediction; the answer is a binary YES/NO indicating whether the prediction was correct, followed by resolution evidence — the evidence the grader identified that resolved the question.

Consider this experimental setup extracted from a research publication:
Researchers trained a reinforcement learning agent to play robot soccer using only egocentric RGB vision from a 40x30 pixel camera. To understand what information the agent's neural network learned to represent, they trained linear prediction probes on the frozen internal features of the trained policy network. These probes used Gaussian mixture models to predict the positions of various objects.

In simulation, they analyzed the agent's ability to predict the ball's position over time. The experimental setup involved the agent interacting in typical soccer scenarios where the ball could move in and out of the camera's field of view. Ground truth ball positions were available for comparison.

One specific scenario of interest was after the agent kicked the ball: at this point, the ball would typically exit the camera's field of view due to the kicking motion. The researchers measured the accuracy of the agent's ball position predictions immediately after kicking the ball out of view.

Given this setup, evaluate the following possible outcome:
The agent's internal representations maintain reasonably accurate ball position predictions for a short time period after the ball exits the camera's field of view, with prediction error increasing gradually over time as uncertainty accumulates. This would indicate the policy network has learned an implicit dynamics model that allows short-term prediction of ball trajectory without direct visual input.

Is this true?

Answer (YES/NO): YES